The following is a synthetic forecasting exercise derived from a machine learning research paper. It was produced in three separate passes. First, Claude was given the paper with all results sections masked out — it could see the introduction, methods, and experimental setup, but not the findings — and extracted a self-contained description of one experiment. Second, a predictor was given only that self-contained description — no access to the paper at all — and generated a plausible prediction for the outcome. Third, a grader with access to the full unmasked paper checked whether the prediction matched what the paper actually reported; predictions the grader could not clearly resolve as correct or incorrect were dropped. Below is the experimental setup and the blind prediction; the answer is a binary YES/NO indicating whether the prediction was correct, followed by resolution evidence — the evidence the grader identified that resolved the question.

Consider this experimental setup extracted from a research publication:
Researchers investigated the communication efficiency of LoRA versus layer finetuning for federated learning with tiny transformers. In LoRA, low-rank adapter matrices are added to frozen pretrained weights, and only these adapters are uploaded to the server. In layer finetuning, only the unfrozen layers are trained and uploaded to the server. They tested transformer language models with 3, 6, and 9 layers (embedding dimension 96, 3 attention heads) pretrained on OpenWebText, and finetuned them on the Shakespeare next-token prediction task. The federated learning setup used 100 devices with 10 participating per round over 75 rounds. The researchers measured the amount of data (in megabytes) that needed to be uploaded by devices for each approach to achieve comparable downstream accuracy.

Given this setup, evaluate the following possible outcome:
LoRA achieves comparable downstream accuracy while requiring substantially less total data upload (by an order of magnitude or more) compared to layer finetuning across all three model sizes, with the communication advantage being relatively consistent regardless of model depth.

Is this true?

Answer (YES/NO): NO